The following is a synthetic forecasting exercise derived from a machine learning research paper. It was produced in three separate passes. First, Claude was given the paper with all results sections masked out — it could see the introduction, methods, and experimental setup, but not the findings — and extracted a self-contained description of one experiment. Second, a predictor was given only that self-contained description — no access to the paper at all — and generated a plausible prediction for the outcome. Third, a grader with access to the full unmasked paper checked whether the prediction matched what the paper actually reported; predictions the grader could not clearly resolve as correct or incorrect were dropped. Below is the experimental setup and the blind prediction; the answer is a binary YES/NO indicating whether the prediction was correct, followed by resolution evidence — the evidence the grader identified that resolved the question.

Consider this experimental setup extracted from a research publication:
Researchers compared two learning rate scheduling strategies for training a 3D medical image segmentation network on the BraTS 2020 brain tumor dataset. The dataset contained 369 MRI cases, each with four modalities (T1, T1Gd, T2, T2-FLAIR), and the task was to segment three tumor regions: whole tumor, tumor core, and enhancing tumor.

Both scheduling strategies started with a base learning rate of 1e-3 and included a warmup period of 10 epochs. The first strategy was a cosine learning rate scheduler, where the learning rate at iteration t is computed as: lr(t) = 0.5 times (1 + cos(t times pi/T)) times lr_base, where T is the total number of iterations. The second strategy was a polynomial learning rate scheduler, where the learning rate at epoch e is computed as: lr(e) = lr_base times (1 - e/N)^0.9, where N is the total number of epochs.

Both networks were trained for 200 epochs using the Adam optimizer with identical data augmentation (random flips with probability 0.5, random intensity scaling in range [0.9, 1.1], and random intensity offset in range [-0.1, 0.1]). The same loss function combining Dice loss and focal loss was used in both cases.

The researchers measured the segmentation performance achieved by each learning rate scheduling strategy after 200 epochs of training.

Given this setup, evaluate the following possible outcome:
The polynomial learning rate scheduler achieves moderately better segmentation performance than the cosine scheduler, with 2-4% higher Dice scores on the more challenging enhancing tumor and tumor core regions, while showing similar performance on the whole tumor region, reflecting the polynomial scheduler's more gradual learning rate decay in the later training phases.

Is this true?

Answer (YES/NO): NO